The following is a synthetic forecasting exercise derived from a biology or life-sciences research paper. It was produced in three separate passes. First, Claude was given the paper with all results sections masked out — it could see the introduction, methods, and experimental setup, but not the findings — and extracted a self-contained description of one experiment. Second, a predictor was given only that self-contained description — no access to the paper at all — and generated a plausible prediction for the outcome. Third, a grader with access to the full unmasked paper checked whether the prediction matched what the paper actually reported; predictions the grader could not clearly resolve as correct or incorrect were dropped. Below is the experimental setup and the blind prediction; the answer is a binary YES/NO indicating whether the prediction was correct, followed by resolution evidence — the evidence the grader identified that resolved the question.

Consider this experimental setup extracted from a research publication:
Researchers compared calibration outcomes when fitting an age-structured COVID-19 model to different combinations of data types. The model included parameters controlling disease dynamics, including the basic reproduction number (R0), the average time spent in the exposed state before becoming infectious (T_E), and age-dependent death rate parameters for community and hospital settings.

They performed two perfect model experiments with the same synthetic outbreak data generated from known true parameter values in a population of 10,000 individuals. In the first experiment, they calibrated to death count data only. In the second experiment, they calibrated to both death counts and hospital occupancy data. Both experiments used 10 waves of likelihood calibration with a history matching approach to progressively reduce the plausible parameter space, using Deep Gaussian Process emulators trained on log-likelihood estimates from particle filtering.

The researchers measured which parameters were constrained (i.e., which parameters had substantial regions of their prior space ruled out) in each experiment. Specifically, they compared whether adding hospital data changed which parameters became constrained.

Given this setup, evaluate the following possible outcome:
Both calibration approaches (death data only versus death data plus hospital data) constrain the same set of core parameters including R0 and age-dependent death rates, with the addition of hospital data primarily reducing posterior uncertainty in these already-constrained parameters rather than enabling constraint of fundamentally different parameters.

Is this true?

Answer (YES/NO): NO